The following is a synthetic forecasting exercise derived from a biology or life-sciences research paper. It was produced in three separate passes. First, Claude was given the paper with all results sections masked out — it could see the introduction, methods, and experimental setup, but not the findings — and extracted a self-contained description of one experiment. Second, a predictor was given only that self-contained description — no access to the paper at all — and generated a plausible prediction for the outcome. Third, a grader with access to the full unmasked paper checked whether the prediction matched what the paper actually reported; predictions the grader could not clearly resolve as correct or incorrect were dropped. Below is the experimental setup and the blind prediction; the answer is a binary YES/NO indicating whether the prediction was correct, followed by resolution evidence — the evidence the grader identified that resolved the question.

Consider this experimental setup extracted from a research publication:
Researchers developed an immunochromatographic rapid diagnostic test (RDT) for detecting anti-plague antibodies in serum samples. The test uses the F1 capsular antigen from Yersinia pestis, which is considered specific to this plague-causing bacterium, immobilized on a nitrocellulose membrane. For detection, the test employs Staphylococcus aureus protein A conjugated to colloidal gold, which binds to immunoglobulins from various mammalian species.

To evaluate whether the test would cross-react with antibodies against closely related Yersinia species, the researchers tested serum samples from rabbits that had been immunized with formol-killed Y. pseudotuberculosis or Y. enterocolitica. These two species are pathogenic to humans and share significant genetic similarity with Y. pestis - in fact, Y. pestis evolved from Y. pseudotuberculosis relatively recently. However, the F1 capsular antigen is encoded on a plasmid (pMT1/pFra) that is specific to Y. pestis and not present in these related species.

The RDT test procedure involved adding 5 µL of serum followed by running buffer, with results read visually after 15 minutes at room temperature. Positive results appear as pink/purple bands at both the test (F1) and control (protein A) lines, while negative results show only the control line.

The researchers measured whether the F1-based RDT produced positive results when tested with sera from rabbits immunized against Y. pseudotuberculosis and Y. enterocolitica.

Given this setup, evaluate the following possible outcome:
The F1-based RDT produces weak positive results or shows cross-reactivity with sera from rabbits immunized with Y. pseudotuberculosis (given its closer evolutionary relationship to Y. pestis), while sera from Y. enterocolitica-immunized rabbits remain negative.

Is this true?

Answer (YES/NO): NO